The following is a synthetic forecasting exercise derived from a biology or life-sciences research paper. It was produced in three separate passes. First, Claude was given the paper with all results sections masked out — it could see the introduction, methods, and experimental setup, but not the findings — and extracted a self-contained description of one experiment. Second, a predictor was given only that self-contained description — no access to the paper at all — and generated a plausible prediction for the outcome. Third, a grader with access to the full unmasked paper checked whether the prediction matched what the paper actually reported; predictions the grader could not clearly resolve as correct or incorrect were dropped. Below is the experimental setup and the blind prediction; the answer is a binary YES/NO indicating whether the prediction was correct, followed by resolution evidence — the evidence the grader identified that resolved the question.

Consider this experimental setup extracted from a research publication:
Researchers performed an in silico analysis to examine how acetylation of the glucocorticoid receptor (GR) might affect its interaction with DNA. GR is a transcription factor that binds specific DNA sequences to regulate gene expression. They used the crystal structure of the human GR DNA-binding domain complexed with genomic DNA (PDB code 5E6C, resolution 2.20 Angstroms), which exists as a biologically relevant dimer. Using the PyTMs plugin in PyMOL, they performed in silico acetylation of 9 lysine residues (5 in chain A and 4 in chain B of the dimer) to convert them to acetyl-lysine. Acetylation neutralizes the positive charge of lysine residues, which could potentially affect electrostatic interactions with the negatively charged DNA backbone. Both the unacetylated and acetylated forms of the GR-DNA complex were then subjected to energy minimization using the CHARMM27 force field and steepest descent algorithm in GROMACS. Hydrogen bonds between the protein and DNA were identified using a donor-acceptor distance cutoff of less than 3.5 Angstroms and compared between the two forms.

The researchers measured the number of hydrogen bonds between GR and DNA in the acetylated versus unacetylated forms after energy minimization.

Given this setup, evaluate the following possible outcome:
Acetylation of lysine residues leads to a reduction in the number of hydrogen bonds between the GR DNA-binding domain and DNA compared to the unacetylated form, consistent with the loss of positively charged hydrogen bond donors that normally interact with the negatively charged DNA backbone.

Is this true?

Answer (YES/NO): NO